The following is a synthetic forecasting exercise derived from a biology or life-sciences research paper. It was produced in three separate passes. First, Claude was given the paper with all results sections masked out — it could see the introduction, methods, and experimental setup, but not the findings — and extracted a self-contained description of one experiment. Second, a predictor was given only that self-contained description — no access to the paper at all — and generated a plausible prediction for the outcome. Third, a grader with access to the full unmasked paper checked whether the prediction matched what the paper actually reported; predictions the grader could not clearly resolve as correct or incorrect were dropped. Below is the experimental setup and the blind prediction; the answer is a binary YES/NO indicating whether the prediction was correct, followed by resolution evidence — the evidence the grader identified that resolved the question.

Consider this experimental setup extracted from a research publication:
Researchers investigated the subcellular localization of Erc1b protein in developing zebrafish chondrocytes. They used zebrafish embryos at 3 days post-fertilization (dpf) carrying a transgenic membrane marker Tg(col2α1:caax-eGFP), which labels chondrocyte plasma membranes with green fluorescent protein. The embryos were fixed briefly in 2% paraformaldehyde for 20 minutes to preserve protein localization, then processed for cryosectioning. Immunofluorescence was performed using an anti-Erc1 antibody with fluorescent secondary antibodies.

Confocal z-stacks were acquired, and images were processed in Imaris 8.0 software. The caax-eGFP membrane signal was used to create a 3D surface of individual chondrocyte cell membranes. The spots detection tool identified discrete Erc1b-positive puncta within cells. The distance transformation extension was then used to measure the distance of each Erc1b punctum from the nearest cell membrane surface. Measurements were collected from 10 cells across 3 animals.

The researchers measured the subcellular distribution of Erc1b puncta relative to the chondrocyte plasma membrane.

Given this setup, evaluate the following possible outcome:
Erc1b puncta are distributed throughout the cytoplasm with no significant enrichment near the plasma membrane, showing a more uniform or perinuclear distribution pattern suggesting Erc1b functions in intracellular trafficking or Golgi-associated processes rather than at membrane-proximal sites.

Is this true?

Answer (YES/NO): NO